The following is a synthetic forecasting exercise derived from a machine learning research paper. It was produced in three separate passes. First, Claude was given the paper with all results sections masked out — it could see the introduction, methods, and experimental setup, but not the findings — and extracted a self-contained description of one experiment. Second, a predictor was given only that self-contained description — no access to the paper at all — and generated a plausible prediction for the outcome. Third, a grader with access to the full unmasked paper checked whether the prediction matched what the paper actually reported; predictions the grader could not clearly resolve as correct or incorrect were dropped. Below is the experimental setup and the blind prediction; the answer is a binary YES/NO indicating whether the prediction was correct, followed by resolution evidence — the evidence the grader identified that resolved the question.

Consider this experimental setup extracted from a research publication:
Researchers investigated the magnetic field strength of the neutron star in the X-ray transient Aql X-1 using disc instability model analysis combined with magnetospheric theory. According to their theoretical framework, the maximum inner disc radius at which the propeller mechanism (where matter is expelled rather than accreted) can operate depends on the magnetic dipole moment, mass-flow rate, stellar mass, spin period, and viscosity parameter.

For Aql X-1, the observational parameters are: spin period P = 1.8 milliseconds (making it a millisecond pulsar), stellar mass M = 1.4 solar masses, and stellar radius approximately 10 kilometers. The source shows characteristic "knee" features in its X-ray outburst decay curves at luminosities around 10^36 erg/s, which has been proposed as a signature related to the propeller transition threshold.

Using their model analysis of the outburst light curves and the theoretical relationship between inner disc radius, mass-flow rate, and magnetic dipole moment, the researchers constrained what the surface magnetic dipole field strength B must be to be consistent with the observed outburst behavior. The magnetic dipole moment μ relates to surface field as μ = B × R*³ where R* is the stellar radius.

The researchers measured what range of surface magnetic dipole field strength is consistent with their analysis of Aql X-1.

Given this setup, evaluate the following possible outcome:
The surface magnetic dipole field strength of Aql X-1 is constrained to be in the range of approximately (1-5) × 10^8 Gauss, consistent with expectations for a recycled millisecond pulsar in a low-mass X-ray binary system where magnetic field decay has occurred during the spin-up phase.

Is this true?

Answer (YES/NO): NO